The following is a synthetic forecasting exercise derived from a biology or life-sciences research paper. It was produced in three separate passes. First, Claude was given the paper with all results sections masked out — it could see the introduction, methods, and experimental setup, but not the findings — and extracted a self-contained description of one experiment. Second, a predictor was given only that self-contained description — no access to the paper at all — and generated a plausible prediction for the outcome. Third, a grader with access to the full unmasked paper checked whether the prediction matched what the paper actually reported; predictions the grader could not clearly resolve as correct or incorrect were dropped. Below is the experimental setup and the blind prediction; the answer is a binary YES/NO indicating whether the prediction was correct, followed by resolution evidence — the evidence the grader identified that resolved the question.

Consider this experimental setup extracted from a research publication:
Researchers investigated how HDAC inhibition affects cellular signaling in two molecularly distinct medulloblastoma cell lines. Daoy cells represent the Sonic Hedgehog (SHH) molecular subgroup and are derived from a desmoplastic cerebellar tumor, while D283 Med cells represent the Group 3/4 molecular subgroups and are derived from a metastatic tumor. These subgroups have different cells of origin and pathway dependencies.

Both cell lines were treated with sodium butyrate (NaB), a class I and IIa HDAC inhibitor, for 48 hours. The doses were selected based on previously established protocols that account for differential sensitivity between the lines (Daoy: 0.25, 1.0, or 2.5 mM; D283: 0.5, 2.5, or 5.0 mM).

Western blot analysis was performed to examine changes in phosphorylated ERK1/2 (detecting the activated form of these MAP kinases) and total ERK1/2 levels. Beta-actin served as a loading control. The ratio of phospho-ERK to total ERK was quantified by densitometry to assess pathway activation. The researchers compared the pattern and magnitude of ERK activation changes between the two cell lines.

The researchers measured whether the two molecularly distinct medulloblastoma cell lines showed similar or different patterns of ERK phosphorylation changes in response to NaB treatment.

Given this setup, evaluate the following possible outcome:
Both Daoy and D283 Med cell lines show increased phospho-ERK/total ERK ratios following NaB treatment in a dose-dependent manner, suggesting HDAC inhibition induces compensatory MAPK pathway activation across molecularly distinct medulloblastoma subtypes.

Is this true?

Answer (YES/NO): NO